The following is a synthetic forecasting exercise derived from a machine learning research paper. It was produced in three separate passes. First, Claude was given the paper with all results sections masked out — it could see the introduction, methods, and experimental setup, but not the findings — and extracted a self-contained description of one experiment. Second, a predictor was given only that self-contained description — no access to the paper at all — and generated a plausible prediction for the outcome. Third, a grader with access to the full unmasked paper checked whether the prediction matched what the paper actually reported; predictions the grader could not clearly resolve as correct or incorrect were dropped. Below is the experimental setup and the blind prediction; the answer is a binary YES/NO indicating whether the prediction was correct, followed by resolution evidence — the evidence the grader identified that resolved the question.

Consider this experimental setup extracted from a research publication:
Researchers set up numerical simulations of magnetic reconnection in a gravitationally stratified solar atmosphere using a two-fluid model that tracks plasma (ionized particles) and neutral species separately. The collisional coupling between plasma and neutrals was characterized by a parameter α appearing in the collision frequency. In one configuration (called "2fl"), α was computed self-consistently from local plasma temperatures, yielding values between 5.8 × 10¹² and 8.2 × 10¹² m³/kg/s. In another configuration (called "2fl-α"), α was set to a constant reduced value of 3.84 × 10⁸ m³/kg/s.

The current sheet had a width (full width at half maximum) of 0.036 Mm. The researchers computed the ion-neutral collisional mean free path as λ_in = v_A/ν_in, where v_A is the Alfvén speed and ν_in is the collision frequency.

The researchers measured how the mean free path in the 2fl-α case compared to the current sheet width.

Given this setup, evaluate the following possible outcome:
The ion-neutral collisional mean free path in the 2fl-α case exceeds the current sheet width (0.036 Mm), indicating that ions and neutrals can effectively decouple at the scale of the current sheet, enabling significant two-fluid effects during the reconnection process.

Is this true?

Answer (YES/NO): NO